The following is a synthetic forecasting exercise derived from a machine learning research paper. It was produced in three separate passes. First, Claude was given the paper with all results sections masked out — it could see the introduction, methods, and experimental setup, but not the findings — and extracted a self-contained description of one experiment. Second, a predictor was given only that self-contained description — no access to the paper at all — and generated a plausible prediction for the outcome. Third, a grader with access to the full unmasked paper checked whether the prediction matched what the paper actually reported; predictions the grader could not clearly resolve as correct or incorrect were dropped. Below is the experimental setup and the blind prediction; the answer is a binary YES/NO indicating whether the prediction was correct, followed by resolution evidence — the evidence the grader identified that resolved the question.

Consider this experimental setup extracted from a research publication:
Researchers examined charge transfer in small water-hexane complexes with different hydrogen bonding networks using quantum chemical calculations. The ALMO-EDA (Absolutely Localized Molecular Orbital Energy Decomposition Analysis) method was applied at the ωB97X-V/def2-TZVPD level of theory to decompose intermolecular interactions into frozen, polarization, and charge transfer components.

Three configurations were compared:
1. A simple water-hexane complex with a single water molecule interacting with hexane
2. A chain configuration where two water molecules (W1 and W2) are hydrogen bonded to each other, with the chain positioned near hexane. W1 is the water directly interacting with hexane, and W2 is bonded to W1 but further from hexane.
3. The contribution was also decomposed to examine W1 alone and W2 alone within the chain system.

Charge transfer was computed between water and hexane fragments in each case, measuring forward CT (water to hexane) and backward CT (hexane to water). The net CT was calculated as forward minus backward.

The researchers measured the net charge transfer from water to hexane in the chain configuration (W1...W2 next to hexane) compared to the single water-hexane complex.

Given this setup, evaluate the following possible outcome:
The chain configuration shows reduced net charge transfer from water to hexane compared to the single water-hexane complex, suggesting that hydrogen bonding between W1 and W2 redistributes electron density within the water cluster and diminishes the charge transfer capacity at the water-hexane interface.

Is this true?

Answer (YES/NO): NO